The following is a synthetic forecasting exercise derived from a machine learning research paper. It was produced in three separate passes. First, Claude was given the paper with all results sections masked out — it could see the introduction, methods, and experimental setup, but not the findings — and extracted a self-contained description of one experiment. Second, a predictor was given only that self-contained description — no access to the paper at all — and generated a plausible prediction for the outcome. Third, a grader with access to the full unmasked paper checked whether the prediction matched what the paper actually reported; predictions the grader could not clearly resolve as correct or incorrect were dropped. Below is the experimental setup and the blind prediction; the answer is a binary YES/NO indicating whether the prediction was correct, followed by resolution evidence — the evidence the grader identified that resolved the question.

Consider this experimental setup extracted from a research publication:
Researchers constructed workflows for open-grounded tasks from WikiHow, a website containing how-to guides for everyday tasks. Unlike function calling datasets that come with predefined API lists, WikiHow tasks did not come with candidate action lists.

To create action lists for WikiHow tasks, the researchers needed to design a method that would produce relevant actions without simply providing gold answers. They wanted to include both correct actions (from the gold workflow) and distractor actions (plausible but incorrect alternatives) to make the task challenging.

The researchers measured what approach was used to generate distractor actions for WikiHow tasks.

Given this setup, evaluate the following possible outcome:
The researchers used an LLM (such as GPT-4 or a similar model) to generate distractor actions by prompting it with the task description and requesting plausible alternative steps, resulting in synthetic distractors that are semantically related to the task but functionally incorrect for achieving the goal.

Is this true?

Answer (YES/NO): NO